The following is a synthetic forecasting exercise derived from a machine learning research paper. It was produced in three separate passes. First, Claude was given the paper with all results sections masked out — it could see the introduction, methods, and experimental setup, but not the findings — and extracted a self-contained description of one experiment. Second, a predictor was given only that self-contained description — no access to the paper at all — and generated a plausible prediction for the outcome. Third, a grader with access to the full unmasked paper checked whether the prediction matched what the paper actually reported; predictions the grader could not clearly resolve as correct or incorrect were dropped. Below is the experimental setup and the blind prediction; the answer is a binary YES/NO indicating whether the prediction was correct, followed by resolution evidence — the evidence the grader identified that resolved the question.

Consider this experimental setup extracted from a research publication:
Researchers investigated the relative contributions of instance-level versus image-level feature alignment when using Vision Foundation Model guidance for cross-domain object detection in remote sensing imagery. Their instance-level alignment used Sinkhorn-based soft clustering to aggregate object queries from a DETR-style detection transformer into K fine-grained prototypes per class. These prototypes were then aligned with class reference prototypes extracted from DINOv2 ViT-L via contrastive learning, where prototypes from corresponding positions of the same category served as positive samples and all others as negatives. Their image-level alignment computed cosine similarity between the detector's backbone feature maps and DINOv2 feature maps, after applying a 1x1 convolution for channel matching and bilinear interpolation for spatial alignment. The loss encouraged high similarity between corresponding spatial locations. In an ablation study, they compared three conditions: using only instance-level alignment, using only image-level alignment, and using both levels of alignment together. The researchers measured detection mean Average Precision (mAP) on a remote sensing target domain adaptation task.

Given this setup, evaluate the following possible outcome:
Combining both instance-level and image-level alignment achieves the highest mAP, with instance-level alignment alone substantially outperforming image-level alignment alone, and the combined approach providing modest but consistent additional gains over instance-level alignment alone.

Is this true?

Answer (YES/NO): NO